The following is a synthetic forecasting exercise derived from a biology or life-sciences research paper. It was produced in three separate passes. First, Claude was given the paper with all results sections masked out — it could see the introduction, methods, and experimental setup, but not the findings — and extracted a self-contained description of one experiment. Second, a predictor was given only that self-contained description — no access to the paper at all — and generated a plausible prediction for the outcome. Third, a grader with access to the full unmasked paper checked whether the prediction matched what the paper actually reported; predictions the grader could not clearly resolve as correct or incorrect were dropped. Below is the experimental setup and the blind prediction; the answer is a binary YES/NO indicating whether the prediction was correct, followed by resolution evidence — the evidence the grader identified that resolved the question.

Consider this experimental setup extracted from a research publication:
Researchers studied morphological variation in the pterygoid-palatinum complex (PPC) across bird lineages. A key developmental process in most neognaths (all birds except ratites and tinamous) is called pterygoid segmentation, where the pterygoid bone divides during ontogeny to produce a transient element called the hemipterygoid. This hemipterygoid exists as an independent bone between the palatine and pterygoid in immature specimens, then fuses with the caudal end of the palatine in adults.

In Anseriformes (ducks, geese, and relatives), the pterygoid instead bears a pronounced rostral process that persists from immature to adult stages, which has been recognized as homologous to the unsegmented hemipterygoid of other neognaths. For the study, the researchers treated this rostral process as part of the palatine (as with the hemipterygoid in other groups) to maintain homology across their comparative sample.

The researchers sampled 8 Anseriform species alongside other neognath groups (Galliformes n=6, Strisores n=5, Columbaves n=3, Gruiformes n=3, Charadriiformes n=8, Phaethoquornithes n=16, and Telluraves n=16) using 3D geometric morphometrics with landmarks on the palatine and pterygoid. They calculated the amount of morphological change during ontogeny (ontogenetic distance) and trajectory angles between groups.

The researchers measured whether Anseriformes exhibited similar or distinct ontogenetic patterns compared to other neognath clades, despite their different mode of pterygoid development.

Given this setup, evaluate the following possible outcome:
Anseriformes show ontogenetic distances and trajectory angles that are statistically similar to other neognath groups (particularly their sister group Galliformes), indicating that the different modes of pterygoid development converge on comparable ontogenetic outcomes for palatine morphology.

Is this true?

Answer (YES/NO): NO